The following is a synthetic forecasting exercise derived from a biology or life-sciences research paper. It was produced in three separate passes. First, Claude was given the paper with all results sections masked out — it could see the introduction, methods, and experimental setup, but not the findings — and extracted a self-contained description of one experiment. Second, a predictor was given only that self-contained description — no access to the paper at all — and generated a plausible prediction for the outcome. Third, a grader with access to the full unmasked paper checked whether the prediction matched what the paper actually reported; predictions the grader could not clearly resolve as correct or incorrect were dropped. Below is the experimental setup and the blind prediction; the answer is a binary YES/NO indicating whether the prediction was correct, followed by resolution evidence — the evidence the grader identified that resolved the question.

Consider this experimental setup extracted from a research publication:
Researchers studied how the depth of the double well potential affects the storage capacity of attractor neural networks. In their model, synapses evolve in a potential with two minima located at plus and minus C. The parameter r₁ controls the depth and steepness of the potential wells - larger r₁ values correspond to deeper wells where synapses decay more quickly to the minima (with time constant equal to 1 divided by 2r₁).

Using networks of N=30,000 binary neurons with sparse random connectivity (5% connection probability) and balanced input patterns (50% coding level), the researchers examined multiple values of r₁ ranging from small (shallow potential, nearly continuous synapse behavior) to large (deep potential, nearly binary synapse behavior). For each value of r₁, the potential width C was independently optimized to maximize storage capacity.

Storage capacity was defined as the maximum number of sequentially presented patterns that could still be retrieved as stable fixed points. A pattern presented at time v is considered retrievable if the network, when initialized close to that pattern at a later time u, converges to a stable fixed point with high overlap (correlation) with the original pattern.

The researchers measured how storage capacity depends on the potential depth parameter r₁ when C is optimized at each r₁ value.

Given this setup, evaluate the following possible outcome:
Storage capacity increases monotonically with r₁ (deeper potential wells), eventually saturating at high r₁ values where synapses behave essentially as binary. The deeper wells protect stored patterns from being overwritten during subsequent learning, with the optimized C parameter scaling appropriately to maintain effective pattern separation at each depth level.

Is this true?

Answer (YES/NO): NO